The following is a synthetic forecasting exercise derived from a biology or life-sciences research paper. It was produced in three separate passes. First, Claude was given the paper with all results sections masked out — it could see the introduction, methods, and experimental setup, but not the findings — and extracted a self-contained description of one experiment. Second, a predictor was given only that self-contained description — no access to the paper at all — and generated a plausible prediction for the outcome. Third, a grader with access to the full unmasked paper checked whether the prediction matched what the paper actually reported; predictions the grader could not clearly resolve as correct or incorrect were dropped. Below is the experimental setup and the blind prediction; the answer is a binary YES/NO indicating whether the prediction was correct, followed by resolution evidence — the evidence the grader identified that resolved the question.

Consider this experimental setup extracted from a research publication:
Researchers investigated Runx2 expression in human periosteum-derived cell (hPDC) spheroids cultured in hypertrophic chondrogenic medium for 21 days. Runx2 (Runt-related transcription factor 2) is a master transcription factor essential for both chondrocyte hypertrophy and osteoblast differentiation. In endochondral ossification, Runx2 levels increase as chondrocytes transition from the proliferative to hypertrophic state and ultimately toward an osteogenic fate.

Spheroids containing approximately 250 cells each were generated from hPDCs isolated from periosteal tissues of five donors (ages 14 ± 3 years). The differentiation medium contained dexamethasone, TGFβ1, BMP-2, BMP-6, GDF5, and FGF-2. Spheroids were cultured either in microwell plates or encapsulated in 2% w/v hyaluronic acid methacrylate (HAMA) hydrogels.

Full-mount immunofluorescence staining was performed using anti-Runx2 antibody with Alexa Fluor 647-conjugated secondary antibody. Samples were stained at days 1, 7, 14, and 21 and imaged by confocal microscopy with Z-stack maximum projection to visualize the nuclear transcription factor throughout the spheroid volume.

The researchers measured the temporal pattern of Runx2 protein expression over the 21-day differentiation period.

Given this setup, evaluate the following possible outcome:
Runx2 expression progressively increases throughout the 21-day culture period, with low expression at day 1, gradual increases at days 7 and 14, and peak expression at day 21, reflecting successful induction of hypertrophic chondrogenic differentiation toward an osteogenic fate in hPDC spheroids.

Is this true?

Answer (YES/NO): NO